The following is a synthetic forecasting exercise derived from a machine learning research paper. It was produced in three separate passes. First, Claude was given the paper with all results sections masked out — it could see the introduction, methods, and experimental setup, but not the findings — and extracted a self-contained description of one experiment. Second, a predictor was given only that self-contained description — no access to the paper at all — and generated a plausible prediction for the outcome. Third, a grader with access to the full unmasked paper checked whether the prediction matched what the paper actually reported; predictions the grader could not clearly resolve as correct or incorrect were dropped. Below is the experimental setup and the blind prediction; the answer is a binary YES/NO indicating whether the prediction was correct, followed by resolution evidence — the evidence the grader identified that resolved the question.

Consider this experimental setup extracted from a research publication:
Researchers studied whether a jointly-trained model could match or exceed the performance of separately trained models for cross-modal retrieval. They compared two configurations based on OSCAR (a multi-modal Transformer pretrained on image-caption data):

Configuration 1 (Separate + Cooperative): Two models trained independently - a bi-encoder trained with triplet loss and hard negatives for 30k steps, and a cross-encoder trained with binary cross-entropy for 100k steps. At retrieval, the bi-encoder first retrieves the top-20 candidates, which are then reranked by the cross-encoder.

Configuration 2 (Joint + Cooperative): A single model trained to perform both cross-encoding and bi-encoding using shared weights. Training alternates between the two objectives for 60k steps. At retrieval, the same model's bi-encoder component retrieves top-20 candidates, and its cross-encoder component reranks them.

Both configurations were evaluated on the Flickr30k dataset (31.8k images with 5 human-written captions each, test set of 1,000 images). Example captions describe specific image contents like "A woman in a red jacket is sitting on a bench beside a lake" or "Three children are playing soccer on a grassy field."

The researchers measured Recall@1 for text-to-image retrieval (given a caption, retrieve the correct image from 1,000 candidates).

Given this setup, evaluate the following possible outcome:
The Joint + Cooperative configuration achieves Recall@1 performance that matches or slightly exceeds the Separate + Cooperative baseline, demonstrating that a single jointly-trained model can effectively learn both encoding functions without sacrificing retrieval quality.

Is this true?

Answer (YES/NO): YES